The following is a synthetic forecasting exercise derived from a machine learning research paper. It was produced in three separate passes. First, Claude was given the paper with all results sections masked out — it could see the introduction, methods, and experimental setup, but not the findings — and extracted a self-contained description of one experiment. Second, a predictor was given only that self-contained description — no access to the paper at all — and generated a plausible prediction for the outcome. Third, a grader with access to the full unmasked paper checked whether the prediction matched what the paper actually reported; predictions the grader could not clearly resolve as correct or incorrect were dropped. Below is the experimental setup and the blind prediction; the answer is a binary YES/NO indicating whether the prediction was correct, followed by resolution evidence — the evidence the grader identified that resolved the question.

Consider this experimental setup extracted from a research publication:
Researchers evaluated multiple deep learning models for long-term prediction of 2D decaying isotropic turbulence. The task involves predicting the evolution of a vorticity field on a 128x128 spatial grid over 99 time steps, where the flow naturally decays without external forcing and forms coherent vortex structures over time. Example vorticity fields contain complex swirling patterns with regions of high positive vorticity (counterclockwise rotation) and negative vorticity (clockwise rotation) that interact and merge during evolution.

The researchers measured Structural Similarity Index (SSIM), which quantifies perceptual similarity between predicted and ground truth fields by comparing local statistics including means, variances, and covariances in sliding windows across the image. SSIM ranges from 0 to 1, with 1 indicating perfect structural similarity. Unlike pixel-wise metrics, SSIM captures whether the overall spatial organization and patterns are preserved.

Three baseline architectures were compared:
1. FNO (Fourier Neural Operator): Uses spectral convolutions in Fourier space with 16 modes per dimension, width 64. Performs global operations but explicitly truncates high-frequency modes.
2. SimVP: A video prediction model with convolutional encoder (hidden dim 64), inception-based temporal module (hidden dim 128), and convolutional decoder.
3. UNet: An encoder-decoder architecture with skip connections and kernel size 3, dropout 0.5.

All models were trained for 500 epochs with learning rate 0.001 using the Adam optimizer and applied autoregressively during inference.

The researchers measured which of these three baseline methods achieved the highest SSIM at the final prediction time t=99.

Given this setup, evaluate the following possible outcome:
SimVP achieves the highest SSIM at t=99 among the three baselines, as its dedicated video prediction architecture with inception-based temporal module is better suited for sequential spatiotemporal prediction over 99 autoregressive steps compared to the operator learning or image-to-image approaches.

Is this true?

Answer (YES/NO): NO